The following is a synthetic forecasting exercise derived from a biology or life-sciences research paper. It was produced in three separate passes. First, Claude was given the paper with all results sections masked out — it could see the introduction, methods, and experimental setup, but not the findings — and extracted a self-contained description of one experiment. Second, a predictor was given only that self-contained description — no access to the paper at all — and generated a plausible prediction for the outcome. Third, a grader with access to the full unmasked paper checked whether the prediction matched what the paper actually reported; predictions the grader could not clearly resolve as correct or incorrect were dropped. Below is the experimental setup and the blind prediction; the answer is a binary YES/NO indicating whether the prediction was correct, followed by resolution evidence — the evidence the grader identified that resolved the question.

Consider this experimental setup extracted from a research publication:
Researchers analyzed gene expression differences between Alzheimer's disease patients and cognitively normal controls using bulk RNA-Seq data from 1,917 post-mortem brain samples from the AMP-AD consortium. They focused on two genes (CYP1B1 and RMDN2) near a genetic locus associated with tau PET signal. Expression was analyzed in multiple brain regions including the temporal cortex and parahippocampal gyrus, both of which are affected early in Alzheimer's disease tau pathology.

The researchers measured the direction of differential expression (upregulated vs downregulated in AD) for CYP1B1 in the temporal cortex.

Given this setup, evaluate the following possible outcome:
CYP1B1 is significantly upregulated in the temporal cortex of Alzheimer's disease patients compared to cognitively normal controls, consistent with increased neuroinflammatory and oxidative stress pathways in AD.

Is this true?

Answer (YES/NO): YES